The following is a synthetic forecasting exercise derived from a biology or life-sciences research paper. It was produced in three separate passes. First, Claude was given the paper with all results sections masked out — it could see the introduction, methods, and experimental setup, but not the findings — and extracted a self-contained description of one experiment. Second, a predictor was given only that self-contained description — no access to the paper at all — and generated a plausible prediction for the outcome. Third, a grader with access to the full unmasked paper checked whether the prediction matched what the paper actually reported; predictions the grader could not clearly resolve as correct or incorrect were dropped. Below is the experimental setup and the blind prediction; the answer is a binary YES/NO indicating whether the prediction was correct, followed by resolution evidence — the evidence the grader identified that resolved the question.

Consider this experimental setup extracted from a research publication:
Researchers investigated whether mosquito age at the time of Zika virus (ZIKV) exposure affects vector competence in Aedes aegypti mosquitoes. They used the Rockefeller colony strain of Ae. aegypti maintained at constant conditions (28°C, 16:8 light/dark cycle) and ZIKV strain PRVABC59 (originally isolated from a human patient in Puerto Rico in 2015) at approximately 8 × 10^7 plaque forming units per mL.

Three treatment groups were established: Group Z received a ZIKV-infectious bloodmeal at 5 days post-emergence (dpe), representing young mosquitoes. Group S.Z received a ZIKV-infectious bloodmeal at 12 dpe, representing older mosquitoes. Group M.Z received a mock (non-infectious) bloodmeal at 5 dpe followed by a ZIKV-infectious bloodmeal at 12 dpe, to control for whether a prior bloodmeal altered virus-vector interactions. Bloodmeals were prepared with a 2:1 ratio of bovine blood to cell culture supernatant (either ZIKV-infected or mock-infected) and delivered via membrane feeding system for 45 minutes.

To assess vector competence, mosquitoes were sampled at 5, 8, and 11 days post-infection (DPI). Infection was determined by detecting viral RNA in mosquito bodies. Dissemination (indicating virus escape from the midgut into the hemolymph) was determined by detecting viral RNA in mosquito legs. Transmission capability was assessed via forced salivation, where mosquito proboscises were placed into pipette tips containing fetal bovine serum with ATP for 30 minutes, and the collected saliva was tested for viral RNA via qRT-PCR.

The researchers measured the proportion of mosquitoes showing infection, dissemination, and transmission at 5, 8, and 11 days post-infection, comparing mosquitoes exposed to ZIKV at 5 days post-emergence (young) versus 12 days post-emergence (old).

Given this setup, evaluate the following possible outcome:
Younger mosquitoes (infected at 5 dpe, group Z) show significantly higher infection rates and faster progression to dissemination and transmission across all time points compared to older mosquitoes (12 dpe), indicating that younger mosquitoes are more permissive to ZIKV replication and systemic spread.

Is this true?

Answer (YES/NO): NO